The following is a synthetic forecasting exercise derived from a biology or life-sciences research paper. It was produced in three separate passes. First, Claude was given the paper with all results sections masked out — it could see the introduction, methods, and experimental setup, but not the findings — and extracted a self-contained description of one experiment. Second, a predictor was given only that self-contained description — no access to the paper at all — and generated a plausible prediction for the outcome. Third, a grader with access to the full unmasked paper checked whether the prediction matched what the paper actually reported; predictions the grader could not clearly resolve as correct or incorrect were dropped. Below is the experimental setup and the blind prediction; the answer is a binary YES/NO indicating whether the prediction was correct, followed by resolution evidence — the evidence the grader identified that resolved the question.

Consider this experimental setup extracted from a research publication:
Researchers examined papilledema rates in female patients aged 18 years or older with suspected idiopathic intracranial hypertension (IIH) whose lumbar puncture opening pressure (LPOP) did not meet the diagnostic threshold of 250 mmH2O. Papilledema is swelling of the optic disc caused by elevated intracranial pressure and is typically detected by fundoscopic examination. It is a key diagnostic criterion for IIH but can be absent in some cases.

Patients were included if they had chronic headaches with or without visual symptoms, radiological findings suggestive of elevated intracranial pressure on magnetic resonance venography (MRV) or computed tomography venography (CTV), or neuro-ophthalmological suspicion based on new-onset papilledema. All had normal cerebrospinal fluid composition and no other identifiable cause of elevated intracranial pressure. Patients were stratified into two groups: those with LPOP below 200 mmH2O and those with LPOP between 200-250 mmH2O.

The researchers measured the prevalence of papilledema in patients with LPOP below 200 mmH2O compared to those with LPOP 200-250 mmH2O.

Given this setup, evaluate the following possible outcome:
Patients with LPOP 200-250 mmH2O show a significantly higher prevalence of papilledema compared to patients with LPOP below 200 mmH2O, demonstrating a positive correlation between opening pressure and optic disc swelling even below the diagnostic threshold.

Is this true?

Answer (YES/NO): NO